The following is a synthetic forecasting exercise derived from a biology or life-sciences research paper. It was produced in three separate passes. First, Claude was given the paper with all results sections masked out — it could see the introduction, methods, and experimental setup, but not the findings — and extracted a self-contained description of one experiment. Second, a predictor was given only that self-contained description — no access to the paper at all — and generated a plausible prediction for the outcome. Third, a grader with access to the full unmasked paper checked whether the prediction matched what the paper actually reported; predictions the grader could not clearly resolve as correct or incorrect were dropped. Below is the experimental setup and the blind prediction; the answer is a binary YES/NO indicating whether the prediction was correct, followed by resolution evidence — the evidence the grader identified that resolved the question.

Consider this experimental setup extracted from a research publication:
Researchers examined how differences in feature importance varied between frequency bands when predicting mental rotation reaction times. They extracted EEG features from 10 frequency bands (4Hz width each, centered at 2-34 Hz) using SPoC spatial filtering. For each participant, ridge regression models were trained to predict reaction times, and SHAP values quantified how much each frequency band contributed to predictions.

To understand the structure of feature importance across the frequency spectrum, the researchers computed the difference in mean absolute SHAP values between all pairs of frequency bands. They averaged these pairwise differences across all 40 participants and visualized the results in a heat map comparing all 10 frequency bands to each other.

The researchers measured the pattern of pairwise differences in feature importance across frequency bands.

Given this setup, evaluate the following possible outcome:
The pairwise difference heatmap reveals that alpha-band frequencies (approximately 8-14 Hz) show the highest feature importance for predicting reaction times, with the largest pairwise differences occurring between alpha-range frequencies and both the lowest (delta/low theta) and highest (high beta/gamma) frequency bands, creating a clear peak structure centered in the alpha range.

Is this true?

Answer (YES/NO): NO